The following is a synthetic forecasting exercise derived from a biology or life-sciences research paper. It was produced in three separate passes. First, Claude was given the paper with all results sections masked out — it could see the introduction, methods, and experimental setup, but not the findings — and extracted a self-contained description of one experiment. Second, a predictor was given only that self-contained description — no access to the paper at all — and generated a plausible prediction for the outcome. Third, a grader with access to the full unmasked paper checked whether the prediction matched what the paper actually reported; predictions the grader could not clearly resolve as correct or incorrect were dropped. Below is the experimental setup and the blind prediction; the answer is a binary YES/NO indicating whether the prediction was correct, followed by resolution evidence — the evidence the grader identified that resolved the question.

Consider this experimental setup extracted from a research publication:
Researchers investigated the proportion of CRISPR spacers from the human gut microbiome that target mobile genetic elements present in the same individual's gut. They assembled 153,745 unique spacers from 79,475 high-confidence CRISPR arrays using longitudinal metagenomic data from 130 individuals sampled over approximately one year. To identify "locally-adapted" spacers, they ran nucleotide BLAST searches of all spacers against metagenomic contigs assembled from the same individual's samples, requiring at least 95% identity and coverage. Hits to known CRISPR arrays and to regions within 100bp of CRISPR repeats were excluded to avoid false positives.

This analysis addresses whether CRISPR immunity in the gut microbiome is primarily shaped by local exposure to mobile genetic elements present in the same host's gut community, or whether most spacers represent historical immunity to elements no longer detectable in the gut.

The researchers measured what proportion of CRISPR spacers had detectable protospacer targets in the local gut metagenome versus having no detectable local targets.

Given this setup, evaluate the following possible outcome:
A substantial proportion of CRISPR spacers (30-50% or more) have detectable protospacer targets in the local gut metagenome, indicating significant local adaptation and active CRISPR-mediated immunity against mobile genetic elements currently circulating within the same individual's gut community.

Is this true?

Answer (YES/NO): NO